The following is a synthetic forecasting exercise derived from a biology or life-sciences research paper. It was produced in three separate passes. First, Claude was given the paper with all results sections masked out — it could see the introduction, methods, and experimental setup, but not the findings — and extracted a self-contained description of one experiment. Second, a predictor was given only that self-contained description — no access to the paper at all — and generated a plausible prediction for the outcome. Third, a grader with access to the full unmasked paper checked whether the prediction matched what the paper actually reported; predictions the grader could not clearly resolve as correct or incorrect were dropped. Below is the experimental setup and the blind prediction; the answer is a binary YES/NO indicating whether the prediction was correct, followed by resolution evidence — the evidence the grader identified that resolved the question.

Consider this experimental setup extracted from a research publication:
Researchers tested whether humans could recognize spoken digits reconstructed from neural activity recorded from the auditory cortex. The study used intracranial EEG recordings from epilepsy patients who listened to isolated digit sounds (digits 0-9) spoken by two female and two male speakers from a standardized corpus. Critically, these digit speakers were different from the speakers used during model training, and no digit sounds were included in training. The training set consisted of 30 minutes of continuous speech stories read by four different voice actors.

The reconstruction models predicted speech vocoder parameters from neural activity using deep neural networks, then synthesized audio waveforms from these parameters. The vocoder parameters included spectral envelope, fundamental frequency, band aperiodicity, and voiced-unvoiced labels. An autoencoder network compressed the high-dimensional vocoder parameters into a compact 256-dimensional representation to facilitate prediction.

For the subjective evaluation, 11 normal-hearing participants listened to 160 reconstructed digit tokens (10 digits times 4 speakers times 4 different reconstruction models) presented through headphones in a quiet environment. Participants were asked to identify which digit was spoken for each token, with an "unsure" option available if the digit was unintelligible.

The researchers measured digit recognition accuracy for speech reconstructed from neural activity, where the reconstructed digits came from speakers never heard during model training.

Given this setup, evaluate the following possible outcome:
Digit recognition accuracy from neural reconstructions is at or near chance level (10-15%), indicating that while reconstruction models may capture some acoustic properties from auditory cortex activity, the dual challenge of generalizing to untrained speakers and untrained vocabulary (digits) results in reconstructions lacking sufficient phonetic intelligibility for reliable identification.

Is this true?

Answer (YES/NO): NO